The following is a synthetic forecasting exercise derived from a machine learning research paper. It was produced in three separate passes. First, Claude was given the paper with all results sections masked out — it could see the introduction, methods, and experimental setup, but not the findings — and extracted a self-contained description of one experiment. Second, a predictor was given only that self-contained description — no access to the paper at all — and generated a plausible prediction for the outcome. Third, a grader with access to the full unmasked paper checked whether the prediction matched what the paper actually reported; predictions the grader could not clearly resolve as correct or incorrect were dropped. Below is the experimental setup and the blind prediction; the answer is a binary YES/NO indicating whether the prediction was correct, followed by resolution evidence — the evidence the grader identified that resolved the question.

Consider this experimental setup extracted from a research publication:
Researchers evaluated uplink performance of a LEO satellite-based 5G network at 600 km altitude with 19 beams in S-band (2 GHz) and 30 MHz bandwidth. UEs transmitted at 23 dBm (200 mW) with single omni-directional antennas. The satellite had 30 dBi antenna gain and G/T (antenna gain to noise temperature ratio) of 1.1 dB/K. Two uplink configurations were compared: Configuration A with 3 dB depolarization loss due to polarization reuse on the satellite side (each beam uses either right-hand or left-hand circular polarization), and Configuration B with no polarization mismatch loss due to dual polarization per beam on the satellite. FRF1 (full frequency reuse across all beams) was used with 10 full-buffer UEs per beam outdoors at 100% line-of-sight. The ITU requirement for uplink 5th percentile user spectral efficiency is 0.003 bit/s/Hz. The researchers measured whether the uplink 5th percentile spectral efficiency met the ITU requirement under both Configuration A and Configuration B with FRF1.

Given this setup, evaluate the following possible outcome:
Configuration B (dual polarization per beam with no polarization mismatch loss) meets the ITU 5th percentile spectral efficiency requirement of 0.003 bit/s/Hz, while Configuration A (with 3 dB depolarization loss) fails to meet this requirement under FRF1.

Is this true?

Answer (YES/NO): NO